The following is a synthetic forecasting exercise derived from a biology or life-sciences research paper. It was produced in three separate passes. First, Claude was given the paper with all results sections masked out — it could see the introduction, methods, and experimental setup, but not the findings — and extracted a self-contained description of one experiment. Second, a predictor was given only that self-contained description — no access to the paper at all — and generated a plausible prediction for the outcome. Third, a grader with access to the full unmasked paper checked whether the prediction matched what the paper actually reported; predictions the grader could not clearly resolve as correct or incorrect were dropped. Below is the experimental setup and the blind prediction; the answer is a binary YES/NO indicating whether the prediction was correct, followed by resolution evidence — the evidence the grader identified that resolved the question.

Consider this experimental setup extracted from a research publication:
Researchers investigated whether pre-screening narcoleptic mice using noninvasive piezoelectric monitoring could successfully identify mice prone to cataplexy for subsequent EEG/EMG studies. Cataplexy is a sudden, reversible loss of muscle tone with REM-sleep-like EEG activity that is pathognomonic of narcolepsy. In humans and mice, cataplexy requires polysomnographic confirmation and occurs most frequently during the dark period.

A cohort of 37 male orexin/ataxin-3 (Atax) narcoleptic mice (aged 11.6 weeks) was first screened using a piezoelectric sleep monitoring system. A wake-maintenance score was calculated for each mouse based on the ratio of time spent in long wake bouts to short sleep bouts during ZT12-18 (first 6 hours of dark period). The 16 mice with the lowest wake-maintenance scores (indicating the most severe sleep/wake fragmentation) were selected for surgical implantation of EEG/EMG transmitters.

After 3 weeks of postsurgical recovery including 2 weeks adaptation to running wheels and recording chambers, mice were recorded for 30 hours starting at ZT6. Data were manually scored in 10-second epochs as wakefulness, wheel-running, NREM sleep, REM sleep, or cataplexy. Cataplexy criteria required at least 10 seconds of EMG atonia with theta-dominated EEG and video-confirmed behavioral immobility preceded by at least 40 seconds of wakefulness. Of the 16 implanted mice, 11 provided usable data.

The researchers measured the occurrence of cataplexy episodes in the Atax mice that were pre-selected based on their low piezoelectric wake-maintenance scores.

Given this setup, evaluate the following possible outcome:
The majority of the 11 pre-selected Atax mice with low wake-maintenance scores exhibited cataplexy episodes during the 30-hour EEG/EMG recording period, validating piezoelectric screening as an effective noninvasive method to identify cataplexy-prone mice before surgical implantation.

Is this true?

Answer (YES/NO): YES